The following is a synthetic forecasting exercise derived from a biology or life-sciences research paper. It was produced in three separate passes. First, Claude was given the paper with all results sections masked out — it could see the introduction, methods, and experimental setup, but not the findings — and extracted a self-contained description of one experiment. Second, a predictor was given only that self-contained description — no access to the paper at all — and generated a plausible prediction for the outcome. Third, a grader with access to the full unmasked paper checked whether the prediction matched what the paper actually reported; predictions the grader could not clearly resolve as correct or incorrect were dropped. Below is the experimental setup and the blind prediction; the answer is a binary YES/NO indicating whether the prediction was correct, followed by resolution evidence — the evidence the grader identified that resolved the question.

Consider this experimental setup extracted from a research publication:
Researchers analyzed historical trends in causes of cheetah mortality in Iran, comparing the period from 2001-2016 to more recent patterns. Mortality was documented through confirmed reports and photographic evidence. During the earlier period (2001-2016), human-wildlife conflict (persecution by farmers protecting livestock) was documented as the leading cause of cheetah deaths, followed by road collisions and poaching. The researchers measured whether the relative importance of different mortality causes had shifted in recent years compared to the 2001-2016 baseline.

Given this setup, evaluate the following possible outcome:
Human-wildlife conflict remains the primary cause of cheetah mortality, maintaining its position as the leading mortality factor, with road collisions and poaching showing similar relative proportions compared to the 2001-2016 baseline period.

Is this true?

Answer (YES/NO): NO